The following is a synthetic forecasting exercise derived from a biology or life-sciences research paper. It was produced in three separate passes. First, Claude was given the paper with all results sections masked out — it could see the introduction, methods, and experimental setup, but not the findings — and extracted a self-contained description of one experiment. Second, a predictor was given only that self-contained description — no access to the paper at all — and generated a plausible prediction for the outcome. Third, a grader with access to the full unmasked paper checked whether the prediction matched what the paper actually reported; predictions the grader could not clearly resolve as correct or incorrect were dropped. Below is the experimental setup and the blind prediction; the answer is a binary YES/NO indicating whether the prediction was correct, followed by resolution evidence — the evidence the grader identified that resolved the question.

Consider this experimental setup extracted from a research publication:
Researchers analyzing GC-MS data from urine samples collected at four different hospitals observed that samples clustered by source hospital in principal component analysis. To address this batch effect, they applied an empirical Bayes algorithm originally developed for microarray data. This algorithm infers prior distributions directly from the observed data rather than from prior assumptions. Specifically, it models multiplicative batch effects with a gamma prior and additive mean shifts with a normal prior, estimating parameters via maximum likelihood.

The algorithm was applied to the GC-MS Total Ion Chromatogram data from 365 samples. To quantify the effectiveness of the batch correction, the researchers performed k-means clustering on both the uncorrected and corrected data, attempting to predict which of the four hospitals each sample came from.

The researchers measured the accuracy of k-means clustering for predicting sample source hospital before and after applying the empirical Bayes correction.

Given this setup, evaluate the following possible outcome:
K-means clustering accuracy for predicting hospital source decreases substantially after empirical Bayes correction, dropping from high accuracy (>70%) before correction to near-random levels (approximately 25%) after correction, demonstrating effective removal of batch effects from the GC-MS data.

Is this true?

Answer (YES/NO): YES